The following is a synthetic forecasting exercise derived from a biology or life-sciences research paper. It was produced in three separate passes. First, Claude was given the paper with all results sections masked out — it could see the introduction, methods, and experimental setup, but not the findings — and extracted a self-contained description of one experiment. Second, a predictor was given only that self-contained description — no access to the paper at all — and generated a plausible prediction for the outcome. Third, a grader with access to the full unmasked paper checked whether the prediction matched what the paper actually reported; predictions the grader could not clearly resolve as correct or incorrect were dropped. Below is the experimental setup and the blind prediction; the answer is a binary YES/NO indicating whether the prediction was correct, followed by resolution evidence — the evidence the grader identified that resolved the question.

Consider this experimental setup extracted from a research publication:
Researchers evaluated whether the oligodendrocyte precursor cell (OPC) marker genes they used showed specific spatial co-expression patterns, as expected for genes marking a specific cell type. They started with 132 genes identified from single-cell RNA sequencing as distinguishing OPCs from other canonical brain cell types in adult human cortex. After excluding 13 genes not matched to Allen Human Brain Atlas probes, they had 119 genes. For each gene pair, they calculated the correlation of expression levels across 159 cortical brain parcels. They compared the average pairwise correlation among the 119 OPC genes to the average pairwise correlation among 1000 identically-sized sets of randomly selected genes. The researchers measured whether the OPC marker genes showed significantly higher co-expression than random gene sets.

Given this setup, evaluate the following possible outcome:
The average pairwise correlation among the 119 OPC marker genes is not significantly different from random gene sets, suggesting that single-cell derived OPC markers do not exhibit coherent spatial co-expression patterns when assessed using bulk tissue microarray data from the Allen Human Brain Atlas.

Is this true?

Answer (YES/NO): NO